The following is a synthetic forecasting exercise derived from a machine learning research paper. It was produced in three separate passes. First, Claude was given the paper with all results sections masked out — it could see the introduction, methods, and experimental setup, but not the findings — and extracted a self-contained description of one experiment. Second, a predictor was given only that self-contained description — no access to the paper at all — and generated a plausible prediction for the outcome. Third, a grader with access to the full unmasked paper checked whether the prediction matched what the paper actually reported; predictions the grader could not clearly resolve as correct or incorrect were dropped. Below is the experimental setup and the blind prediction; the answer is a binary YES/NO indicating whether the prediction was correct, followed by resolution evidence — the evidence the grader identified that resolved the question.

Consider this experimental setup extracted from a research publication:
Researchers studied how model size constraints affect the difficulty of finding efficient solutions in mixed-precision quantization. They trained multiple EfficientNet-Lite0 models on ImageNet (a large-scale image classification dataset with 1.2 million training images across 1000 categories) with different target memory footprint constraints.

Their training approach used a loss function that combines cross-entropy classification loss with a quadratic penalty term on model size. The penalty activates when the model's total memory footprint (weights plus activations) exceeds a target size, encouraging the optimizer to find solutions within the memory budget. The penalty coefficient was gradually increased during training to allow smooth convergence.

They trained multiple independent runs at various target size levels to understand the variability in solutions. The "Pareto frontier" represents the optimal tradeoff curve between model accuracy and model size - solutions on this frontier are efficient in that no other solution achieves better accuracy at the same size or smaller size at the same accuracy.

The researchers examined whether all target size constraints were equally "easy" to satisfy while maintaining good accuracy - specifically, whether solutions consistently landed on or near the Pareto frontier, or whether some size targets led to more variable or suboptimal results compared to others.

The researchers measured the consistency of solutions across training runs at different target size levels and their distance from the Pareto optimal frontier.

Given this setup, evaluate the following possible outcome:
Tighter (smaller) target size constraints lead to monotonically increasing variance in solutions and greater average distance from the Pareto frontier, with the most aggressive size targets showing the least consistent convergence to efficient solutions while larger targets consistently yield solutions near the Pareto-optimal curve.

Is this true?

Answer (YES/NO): NO